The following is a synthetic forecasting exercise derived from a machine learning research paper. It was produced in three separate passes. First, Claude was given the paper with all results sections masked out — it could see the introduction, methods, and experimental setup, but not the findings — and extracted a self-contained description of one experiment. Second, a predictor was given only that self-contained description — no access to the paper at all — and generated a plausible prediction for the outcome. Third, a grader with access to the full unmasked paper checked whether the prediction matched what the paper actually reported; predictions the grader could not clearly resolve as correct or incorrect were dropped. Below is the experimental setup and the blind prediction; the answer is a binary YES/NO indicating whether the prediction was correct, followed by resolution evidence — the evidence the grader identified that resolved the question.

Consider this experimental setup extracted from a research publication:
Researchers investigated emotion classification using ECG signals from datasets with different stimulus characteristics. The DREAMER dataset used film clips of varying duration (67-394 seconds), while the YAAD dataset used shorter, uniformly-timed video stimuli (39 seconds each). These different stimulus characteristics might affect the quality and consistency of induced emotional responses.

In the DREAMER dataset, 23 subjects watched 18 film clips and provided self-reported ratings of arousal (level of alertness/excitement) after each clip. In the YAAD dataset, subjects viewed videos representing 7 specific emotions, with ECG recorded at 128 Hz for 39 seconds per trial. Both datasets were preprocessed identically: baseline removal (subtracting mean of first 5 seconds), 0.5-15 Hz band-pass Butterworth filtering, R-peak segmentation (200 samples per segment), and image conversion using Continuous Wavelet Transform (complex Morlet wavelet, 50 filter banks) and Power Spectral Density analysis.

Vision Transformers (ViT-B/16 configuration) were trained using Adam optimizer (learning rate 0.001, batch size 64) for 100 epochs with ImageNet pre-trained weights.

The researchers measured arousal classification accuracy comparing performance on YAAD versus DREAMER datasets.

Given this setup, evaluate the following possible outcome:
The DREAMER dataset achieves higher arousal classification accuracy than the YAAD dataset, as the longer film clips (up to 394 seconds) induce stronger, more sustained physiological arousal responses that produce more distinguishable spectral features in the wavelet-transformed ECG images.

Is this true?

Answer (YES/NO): YES